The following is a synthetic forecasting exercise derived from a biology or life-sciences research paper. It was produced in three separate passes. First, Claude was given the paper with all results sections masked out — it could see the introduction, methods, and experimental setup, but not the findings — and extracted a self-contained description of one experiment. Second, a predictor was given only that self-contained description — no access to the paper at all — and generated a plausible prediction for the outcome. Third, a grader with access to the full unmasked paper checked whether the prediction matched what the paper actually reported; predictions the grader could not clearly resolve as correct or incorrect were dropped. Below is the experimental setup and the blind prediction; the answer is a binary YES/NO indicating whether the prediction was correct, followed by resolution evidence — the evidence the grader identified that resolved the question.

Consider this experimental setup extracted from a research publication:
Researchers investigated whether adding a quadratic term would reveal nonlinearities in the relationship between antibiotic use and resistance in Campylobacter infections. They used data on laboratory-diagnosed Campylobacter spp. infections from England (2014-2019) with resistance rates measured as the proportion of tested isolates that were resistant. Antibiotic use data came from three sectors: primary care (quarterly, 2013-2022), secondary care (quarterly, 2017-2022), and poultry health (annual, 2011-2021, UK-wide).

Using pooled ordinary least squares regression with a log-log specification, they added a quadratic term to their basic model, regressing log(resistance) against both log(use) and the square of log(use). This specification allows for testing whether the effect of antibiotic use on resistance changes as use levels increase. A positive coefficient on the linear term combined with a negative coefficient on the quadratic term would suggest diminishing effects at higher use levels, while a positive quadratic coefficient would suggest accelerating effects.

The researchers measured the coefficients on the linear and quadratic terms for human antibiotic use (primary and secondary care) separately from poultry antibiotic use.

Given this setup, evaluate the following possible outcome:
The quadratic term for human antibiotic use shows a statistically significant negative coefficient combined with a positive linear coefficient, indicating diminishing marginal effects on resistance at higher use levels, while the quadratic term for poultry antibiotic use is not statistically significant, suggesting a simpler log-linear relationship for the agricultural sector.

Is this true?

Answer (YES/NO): YES